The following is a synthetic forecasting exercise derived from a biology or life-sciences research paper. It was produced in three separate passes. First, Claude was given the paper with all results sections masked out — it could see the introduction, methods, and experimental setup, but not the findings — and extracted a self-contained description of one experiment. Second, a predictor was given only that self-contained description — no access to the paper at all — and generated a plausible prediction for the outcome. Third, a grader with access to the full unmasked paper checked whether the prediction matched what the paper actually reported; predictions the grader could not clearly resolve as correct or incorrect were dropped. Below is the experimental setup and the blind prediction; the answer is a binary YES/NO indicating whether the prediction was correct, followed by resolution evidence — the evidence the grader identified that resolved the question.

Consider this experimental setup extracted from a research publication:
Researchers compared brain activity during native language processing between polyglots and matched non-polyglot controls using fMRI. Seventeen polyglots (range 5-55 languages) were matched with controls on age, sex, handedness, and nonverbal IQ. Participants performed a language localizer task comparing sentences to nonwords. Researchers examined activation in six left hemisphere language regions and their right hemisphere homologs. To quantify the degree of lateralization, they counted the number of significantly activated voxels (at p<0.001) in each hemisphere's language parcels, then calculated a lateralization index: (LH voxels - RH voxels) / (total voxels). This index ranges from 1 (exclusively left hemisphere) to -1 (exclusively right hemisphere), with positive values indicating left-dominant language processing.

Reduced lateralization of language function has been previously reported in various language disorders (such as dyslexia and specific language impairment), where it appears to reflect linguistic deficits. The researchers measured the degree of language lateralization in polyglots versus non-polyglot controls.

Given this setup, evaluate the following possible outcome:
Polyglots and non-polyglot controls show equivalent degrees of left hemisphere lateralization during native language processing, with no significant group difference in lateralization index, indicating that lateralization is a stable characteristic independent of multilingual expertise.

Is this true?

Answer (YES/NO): NO